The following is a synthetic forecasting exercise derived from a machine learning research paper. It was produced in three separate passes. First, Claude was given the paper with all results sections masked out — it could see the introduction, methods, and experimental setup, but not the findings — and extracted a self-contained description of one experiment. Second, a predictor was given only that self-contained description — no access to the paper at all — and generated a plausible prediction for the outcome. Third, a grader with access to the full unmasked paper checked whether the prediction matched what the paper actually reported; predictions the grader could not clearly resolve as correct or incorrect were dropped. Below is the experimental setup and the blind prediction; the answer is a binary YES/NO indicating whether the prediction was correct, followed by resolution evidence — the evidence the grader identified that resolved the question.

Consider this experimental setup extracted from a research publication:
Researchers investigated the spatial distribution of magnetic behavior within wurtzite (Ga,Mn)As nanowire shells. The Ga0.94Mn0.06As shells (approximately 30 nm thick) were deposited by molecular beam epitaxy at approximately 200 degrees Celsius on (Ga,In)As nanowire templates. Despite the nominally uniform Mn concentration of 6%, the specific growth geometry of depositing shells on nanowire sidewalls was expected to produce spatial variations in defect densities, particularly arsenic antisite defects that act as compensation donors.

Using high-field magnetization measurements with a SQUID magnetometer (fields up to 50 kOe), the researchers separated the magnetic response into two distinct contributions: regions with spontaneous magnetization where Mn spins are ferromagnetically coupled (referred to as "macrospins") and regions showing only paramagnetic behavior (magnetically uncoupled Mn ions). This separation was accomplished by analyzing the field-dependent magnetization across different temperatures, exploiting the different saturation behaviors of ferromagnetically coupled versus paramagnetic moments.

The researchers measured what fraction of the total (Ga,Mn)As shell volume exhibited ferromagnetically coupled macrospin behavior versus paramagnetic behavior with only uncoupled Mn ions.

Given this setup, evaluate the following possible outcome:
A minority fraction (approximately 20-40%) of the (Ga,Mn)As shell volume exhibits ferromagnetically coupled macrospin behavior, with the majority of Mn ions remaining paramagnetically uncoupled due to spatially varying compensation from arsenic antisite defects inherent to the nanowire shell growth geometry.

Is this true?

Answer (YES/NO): NO